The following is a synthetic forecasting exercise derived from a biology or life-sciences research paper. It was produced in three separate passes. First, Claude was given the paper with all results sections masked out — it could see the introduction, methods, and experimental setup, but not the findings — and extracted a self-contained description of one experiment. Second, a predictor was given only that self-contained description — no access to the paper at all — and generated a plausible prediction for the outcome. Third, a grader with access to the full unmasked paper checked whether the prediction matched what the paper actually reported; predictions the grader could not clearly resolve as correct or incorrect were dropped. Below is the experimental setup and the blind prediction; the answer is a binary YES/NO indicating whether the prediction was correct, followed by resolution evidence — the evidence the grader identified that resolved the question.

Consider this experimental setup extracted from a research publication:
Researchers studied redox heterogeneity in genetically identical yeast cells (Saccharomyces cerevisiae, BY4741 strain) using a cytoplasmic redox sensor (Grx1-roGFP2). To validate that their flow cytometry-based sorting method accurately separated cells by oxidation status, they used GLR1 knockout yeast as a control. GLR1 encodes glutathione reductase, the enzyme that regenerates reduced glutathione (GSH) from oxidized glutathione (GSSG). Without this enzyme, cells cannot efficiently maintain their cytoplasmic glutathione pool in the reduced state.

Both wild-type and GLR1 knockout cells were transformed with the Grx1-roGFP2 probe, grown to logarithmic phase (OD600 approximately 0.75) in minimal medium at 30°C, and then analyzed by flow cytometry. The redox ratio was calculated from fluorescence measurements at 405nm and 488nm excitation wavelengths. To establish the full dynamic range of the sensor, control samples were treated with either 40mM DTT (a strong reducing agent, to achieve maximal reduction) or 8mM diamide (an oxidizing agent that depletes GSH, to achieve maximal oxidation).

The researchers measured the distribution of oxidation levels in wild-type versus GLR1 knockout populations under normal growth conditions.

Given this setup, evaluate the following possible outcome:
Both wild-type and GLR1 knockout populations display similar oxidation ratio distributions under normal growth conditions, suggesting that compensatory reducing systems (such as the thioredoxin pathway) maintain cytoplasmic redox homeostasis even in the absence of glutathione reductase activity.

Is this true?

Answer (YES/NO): NO